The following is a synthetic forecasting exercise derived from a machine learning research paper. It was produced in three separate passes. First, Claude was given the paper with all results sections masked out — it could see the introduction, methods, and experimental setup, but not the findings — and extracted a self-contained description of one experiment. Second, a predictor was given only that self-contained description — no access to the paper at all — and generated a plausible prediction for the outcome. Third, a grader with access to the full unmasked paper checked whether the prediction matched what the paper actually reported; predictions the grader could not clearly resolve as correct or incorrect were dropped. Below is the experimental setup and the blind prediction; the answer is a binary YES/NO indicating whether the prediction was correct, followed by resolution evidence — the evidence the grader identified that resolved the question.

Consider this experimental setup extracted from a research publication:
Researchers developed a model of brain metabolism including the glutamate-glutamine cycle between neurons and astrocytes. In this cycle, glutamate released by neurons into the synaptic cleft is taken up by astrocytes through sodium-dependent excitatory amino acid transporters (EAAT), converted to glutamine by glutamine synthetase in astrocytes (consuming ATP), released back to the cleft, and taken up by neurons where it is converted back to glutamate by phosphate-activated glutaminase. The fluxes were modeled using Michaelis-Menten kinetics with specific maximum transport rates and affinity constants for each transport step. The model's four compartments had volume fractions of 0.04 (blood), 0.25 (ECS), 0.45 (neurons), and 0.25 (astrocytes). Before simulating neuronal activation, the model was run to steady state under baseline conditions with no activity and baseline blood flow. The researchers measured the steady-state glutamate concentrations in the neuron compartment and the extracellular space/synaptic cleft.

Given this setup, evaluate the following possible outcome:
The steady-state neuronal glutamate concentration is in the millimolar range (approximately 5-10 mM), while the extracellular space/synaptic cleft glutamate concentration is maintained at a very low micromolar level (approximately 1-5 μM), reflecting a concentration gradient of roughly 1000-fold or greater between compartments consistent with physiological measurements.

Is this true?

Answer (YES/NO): NO